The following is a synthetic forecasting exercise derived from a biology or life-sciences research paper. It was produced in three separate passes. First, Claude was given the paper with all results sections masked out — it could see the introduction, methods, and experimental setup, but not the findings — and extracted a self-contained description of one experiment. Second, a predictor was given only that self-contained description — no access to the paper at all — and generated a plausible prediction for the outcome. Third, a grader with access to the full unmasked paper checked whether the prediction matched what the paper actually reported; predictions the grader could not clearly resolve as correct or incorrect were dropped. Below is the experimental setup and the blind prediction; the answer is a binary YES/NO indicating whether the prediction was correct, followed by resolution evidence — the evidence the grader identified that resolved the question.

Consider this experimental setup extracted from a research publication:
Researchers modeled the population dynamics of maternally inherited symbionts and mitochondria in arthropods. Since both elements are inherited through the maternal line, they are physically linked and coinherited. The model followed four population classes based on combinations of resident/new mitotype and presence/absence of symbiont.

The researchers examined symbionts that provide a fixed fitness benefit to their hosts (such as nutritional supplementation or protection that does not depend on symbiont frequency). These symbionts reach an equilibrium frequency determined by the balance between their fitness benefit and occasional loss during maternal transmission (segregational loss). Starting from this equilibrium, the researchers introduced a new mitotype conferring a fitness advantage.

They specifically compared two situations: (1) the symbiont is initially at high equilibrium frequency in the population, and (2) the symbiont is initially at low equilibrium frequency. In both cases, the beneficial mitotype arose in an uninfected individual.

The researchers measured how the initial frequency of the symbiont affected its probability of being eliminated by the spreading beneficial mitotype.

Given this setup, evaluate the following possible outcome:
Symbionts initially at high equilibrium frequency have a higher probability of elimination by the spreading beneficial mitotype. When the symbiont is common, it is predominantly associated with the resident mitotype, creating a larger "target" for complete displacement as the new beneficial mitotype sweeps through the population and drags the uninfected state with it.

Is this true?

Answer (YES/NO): NO